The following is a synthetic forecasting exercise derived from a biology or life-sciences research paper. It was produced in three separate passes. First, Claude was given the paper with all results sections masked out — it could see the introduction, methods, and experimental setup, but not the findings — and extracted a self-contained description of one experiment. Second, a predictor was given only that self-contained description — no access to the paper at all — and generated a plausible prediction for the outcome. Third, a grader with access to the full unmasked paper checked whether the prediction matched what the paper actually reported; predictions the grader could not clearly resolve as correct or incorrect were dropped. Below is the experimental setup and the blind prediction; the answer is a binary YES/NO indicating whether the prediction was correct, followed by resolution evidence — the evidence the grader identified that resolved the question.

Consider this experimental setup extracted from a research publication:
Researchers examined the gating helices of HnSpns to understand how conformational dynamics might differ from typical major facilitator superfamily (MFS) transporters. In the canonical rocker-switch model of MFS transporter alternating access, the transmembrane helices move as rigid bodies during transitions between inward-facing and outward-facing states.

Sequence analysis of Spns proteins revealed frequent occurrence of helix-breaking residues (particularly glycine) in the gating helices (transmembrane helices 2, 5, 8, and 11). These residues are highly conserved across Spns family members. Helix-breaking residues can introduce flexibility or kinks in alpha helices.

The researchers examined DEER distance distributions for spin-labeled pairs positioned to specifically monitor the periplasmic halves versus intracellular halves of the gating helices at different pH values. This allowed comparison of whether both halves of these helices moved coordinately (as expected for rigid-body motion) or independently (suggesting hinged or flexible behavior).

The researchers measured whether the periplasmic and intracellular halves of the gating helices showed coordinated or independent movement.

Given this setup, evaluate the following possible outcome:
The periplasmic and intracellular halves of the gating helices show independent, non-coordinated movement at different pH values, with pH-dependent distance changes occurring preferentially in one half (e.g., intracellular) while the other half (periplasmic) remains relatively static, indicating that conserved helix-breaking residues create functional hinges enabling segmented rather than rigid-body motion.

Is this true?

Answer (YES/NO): NO